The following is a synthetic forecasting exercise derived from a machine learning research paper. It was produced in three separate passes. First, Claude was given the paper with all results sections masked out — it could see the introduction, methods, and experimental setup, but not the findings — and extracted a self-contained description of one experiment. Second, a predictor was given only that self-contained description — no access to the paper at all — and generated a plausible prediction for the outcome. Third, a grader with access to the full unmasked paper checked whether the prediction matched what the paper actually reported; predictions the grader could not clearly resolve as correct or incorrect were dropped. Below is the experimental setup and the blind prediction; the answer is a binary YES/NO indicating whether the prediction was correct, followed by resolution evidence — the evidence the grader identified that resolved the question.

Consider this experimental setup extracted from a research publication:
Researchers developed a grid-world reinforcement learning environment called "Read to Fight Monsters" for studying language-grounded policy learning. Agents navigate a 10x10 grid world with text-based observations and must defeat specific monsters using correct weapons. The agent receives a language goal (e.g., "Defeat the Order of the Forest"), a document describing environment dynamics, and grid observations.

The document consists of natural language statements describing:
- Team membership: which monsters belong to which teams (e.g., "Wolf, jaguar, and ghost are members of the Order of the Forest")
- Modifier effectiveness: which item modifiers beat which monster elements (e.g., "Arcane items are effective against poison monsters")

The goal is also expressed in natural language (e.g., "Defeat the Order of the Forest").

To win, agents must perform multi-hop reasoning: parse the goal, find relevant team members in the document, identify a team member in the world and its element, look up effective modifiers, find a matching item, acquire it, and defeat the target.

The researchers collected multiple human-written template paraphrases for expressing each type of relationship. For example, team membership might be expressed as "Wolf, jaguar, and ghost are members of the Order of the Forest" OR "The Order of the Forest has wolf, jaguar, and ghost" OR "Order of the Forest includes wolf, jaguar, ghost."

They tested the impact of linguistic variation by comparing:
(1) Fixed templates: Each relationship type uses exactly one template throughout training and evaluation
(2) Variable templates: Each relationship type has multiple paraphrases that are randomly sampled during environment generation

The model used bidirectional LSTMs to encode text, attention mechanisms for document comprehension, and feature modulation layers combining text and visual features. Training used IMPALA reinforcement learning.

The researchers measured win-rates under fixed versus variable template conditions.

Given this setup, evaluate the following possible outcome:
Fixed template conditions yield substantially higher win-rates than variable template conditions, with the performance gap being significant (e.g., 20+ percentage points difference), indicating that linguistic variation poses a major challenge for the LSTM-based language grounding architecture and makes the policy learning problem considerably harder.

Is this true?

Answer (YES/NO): YES